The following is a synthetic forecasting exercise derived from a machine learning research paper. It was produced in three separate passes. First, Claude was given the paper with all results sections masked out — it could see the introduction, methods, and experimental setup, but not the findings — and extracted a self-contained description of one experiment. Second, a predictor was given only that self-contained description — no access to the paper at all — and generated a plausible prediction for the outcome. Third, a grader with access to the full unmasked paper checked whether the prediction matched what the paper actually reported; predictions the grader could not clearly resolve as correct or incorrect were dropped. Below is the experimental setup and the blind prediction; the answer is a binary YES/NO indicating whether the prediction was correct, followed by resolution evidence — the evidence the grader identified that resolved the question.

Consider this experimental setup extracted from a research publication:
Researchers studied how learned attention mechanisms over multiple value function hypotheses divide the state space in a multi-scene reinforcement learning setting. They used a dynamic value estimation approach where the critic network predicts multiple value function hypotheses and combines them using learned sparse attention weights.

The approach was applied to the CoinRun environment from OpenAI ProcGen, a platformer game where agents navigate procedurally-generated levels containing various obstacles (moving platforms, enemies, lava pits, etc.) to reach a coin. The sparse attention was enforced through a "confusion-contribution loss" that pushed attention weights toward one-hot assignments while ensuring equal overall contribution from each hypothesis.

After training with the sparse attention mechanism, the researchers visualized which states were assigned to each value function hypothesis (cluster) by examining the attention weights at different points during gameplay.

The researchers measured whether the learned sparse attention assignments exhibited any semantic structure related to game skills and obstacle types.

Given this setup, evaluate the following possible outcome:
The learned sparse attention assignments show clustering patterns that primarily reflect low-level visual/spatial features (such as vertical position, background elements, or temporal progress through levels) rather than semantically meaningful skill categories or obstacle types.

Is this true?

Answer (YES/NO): NO